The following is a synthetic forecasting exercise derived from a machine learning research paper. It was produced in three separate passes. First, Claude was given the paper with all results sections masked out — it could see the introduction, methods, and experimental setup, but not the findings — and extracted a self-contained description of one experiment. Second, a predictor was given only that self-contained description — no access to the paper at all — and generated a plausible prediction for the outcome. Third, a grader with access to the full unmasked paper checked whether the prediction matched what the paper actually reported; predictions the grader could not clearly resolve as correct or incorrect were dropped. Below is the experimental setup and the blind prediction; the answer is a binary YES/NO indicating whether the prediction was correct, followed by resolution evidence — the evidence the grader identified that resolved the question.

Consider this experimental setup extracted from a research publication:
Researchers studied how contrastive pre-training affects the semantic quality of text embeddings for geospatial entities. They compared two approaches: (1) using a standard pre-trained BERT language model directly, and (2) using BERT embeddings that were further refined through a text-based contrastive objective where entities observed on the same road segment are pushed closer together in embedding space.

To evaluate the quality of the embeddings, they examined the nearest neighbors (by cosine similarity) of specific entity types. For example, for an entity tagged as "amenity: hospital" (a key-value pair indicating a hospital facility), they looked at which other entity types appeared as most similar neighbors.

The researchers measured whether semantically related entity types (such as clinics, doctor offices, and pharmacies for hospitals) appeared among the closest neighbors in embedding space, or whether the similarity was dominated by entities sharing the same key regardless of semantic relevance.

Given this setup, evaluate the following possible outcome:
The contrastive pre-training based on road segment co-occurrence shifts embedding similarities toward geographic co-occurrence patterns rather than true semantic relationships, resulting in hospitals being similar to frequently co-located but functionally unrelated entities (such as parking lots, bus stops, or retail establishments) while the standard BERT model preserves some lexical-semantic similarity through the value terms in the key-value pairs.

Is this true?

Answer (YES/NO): NO